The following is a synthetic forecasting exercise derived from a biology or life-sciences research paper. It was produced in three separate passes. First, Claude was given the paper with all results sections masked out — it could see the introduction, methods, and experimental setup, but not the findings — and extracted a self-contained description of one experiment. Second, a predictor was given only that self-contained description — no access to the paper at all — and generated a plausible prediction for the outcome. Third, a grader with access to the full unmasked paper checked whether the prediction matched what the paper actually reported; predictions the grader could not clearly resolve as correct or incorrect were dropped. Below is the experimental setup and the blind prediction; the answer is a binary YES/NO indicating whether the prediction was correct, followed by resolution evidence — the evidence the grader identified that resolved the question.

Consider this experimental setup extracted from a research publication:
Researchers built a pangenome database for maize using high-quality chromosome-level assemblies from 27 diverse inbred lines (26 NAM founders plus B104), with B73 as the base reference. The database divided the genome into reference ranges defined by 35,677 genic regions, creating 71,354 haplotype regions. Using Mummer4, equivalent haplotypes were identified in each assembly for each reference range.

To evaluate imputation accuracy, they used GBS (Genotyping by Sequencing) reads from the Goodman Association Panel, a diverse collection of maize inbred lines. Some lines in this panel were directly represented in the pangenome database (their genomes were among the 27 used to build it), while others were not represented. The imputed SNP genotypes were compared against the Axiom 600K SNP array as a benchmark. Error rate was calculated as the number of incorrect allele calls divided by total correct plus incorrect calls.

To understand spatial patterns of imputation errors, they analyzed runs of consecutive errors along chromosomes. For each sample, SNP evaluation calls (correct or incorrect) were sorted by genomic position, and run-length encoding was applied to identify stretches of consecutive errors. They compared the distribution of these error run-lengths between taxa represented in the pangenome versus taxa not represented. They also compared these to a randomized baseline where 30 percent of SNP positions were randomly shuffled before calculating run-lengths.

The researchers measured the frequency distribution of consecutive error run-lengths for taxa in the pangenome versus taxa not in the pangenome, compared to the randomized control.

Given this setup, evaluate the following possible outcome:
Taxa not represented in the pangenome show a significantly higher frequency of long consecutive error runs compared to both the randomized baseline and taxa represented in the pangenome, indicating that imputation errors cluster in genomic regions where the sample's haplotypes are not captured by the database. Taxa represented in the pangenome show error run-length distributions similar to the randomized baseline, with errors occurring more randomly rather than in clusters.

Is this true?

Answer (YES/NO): NO